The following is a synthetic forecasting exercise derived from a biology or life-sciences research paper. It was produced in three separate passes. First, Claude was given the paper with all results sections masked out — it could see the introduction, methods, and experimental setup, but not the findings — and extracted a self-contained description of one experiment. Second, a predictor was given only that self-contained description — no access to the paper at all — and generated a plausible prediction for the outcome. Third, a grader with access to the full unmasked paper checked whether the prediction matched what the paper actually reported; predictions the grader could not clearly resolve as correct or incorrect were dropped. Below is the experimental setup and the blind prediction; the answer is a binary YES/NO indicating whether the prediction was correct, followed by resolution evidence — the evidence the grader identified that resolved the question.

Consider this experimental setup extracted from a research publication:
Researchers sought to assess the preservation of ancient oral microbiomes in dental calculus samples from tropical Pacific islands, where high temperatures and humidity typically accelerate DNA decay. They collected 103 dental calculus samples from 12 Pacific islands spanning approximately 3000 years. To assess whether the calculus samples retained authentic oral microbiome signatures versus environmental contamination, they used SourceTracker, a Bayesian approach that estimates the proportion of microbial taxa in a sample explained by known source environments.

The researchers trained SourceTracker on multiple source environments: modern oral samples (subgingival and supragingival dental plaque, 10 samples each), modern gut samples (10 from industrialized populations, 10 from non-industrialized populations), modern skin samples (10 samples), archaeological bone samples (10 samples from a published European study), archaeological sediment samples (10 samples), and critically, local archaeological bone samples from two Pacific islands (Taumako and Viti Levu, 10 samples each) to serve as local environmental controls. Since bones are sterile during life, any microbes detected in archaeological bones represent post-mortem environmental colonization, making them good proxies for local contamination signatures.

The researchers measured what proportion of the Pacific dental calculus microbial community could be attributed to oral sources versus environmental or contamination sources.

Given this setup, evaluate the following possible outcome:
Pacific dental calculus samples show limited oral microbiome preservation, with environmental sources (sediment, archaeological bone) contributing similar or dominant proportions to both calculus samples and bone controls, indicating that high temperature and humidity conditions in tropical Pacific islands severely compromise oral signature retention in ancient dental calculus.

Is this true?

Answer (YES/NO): NO